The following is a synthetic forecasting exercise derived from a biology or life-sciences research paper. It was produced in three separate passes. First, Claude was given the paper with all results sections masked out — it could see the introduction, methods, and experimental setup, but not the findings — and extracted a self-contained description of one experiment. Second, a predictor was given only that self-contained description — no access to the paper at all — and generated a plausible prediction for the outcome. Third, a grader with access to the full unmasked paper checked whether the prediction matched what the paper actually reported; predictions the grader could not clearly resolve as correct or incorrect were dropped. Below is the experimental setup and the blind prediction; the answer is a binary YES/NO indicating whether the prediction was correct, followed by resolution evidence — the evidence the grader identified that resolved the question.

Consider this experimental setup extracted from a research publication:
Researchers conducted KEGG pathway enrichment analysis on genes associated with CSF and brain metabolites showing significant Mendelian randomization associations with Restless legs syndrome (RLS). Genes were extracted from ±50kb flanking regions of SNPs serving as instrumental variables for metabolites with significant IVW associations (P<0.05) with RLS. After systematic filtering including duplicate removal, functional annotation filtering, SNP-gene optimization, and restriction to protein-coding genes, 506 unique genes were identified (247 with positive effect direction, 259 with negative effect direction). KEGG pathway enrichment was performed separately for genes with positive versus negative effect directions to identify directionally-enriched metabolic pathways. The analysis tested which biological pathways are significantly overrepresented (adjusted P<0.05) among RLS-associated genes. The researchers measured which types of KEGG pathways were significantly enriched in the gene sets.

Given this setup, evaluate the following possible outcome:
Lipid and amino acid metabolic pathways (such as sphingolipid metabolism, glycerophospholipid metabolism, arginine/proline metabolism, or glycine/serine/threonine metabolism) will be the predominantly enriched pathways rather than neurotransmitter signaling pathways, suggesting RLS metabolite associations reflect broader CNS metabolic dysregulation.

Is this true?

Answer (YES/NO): NO